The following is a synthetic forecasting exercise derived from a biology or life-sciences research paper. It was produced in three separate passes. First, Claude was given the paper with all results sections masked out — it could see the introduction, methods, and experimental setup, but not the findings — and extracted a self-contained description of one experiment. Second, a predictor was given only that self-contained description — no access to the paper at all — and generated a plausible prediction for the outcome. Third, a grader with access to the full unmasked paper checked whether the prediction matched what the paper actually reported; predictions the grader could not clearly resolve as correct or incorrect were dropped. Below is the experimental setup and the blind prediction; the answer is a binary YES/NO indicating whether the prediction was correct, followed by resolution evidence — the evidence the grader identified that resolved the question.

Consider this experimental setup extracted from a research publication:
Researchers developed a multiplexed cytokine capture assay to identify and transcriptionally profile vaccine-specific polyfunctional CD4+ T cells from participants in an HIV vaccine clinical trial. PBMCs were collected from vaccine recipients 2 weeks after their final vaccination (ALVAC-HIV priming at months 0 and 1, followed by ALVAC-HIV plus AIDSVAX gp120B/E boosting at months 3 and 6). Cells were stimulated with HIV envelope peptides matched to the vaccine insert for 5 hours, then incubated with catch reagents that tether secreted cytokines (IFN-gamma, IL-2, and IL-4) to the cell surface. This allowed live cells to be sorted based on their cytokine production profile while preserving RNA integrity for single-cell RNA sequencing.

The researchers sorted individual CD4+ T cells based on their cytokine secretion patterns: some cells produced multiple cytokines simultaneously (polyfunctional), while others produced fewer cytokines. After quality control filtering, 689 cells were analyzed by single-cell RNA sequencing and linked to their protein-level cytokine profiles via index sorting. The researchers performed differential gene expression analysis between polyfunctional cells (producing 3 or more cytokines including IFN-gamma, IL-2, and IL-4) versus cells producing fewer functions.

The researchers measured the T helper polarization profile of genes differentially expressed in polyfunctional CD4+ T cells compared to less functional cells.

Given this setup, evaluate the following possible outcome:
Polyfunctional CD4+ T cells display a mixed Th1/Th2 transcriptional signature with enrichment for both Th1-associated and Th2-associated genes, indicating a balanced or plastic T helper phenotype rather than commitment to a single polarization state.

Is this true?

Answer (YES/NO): NO